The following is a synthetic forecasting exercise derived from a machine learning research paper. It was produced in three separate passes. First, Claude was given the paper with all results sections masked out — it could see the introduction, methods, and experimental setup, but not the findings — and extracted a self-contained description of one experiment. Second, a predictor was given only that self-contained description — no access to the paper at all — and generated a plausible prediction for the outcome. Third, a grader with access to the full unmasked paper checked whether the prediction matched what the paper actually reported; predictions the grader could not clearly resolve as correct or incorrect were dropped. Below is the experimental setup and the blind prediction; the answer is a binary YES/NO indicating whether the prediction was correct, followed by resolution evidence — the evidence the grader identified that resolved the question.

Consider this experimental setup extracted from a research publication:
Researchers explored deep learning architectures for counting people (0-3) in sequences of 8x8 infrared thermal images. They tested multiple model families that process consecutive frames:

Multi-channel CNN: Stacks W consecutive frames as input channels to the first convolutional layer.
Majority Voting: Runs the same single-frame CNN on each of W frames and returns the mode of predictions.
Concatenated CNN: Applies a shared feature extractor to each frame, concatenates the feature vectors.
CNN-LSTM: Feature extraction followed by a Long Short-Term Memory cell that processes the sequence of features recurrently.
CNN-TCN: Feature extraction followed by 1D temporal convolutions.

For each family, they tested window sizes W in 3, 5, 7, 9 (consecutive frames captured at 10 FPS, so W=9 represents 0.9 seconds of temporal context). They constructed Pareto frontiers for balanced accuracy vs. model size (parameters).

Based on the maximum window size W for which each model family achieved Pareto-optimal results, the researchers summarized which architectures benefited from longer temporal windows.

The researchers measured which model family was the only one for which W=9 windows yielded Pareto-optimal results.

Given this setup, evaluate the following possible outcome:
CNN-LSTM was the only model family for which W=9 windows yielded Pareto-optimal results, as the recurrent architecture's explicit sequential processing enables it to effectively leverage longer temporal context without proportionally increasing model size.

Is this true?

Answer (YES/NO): YES